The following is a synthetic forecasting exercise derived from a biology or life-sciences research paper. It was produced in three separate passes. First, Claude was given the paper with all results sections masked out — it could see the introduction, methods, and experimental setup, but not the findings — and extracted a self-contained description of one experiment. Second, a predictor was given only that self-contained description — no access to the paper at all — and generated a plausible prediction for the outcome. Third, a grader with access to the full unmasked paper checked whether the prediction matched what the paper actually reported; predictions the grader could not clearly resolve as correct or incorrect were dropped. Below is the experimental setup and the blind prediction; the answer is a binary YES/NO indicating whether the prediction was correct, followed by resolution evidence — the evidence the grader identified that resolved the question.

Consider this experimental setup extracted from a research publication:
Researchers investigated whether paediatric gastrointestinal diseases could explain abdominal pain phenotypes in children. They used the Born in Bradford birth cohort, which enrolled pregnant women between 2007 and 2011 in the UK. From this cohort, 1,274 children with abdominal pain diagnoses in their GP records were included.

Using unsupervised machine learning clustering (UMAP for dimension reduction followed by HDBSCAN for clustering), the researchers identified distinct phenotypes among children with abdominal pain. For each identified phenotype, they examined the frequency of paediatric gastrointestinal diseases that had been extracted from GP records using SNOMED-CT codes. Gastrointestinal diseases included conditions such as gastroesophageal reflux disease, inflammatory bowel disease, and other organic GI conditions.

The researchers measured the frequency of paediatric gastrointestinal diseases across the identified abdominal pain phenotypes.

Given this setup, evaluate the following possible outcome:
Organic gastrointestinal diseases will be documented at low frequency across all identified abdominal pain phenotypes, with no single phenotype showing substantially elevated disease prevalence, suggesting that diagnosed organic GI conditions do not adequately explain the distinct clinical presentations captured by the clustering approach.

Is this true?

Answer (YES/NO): YES